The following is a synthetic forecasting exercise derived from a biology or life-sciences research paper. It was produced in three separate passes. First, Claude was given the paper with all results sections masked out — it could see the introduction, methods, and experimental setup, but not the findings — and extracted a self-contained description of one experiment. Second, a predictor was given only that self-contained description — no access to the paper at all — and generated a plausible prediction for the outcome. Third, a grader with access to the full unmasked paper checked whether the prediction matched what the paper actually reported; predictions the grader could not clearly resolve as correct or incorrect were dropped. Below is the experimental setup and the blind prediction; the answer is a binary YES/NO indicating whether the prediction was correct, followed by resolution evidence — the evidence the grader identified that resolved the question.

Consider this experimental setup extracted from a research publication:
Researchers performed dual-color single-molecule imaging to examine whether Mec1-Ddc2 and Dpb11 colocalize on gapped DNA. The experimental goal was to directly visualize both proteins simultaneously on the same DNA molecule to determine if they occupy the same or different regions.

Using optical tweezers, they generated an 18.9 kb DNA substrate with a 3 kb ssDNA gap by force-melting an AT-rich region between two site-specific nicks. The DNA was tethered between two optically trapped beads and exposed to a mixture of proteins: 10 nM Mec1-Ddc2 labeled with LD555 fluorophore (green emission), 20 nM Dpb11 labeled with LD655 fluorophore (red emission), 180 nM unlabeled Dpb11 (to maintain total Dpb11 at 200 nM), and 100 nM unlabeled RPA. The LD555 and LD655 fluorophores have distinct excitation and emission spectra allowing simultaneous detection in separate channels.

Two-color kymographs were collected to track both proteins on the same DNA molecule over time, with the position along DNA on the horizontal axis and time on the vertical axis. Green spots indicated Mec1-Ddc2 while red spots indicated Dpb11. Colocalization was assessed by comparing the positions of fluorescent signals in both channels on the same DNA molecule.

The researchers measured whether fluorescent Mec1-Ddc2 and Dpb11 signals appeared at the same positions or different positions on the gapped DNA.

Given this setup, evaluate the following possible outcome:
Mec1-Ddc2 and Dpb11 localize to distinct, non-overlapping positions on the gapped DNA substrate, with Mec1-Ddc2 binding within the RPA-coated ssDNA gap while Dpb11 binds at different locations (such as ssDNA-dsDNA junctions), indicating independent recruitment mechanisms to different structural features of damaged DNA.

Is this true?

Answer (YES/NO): NO